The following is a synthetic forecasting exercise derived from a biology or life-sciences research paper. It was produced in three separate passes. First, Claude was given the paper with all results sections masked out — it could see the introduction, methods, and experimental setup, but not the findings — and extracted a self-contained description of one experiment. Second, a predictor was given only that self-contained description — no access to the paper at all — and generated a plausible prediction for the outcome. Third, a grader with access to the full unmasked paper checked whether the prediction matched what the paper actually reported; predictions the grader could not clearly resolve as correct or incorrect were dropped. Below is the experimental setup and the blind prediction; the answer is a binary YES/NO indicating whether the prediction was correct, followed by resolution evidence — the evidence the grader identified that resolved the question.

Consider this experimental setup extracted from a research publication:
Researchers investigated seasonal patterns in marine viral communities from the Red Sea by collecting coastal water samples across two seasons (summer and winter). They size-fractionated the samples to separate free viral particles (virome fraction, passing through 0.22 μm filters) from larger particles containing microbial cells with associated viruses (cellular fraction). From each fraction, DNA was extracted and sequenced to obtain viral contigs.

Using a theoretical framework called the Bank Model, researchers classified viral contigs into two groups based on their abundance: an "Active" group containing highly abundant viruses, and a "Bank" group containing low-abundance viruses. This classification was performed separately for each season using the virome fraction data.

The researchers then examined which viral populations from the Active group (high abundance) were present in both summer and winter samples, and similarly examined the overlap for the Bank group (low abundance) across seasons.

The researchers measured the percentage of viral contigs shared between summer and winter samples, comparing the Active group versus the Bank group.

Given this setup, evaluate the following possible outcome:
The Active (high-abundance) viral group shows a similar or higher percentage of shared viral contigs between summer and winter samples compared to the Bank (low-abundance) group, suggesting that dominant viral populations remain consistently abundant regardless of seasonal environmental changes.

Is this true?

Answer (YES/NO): NO